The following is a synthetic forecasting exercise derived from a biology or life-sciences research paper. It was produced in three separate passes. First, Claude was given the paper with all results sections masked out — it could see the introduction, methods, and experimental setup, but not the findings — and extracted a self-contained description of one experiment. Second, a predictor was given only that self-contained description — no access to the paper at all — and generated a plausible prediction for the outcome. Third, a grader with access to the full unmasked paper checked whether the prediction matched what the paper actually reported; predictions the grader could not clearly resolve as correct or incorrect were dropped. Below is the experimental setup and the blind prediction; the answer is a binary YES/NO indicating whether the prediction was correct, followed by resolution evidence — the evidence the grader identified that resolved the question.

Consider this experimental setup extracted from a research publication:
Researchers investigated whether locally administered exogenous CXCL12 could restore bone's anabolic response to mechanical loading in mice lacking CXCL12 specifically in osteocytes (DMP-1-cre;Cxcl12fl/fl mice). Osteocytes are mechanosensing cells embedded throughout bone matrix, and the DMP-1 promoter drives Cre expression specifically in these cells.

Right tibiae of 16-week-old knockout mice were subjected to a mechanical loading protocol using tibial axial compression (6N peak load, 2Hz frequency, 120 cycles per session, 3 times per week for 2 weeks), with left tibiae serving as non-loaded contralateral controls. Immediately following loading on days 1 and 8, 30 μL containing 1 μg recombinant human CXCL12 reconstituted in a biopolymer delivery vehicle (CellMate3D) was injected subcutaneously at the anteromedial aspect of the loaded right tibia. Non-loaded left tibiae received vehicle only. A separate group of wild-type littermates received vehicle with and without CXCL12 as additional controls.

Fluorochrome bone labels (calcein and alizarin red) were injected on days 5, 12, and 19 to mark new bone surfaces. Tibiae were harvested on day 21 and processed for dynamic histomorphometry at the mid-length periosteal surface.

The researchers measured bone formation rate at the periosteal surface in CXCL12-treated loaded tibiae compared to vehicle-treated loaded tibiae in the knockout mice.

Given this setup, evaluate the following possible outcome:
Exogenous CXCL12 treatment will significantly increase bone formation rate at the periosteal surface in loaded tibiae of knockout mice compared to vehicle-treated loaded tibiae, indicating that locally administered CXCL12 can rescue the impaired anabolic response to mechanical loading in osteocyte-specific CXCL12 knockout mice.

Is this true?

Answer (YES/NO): YES